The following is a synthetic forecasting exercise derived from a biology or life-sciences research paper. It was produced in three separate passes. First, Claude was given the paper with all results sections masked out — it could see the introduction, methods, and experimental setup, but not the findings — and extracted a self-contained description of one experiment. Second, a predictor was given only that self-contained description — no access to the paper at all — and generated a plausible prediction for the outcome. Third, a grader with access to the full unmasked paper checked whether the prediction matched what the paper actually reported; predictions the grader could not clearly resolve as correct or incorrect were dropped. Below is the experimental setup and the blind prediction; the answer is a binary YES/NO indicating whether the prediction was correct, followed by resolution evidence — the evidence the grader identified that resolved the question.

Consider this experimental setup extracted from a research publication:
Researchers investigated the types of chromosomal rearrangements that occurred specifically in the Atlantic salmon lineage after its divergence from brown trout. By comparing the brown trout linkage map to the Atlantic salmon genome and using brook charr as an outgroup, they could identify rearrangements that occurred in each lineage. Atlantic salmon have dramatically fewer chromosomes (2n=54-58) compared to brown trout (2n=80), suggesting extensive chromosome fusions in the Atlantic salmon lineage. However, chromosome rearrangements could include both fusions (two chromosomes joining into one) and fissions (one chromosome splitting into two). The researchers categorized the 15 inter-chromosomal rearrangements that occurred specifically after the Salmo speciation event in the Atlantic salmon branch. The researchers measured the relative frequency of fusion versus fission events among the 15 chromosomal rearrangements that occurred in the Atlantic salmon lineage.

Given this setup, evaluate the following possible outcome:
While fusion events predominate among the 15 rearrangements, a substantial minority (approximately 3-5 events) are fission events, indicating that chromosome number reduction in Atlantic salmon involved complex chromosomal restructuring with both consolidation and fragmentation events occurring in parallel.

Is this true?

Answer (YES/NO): NO